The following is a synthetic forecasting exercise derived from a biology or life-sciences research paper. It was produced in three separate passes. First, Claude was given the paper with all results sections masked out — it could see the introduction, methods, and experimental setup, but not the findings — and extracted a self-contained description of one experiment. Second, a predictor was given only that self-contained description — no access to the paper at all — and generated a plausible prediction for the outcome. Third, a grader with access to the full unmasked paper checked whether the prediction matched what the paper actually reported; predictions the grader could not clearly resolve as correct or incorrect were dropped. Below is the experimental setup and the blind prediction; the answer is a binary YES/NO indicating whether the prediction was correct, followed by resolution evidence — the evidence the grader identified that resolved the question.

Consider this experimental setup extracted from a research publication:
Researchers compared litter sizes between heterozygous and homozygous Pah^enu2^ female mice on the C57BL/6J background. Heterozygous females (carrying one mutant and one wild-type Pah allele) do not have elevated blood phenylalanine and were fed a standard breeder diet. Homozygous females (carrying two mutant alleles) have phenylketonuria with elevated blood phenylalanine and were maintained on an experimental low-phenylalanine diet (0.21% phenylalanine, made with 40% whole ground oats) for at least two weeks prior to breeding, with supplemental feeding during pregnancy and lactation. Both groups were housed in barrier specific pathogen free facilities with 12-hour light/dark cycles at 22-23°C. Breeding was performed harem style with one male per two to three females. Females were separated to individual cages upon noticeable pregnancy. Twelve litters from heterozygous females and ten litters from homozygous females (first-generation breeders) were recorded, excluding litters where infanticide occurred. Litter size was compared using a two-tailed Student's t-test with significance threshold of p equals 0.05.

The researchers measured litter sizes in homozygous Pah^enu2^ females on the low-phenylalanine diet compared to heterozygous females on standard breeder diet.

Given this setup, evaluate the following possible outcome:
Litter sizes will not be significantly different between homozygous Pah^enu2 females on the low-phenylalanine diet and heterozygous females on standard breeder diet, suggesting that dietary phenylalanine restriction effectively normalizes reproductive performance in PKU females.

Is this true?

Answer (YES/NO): YES